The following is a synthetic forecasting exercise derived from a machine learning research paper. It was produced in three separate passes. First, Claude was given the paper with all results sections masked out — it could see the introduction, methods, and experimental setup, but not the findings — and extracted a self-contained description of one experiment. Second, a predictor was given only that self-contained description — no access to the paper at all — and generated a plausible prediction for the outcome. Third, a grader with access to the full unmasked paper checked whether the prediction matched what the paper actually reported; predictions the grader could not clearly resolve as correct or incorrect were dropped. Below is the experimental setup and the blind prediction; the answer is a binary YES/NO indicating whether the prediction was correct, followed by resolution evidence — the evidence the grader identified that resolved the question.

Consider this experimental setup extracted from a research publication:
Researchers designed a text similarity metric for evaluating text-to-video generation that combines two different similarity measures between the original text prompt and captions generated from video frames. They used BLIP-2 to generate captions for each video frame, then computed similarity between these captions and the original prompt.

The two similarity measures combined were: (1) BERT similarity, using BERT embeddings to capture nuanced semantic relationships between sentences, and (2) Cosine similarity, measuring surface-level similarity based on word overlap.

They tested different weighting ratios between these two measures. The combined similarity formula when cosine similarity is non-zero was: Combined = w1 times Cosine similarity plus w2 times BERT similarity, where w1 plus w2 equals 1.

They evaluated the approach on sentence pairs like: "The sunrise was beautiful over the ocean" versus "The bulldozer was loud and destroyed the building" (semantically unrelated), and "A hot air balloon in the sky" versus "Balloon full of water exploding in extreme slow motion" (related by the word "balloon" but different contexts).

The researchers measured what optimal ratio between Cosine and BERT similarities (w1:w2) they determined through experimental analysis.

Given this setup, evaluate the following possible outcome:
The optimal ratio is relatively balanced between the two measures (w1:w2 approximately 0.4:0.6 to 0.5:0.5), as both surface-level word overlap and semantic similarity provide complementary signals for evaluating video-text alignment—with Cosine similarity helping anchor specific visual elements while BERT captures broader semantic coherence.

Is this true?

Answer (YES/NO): NO